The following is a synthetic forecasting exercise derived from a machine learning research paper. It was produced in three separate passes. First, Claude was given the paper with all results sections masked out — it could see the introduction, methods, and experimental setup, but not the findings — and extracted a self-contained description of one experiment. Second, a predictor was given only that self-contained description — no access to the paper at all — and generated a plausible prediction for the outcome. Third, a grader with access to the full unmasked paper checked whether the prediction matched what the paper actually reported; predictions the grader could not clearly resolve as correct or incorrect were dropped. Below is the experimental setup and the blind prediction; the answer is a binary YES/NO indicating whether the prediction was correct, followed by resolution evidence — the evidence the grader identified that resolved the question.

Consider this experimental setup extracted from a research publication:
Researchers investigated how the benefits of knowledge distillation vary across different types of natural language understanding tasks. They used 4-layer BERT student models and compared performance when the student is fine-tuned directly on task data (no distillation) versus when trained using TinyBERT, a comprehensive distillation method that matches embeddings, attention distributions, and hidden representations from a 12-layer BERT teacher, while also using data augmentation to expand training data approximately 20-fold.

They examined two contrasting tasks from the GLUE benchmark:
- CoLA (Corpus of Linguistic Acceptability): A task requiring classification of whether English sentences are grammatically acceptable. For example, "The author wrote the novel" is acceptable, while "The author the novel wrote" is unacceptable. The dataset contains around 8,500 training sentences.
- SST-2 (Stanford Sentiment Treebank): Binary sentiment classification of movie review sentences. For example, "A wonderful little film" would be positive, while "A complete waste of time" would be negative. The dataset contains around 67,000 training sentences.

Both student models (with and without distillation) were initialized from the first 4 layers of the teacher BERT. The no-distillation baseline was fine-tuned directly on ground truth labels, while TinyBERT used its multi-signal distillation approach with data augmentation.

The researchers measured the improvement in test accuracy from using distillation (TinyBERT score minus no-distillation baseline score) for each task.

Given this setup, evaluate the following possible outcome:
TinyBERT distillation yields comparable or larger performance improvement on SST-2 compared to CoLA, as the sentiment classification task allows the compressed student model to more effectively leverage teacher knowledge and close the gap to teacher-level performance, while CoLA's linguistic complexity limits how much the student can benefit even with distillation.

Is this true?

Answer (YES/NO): NO